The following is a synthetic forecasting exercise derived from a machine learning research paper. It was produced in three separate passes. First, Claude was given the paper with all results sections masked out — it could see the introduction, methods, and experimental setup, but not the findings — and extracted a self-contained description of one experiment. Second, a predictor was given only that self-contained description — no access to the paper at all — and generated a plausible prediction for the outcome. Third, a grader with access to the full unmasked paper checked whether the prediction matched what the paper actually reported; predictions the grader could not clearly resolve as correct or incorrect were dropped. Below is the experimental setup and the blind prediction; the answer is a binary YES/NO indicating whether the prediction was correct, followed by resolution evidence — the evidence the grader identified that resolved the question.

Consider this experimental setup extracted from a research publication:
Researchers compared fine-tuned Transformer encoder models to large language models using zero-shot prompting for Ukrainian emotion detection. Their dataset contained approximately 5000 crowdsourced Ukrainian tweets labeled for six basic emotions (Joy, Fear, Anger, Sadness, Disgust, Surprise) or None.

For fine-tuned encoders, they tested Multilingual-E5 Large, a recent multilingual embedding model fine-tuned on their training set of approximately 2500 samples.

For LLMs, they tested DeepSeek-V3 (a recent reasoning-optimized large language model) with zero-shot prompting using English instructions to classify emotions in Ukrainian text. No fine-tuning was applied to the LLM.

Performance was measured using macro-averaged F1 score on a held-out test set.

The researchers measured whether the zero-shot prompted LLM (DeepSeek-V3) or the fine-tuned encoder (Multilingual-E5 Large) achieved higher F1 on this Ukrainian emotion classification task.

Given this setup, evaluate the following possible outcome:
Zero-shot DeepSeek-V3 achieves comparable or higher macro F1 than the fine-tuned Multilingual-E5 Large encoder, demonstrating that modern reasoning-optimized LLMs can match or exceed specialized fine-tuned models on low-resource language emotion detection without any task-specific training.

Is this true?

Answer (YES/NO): YES